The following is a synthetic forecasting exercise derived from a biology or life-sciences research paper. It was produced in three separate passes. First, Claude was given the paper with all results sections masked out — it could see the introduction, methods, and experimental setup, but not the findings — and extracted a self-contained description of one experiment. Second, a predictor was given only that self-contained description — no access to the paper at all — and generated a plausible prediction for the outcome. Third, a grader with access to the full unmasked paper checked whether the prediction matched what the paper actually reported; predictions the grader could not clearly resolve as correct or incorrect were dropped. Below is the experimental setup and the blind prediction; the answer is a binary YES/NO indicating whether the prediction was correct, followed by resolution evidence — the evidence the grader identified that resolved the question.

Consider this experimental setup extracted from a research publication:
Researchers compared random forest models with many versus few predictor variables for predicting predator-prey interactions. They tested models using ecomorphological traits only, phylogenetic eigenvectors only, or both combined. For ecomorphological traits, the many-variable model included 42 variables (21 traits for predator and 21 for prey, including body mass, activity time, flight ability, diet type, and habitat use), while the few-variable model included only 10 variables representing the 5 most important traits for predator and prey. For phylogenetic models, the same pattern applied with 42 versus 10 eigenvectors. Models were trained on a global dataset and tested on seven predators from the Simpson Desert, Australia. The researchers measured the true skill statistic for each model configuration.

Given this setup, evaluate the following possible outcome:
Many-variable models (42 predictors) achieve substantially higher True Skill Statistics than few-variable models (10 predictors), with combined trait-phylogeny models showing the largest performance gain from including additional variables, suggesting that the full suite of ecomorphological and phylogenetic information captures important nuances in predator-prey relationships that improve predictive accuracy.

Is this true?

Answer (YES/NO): NO